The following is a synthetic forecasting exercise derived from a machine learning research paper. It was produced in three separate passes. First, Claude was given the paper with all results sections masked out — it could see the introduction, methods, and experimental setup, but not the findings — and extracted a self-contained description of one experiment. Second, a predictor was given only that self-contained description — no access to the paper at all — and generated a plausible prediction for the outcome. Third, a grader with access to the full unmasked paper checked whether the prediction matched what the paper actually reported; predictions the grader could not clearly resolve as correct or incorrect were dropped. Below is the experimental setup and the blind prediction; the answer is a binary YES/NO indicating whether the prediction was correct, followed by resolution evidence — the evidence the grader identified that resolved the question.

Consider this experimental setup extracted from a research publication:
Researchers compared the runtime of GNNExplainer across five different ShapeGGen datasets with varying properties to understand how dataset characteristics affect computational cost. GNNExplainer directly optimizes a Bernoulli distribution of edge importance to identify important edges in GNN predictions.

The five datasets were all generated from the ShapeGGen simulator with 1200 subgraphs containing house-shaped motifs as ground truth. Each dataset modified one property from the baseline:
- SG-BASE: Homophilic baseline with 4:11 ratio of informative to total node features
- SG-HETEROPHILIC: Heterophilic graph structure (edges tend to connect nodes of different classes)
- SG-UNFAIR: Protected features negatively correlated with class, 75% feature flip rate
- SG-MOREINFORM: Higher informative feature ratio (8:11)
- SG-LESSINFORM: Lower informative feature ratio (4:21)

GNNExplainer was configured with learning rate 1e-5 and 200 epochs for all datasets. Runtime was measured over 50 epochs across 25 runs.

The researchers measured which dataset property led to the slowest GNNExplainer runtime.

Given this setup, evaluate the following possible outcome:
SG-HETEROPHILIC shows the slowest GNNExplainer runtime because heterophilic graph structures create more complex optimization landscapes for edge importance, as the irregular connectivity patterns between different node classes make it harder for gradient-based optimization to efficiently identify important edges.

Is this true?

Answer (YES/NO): YES